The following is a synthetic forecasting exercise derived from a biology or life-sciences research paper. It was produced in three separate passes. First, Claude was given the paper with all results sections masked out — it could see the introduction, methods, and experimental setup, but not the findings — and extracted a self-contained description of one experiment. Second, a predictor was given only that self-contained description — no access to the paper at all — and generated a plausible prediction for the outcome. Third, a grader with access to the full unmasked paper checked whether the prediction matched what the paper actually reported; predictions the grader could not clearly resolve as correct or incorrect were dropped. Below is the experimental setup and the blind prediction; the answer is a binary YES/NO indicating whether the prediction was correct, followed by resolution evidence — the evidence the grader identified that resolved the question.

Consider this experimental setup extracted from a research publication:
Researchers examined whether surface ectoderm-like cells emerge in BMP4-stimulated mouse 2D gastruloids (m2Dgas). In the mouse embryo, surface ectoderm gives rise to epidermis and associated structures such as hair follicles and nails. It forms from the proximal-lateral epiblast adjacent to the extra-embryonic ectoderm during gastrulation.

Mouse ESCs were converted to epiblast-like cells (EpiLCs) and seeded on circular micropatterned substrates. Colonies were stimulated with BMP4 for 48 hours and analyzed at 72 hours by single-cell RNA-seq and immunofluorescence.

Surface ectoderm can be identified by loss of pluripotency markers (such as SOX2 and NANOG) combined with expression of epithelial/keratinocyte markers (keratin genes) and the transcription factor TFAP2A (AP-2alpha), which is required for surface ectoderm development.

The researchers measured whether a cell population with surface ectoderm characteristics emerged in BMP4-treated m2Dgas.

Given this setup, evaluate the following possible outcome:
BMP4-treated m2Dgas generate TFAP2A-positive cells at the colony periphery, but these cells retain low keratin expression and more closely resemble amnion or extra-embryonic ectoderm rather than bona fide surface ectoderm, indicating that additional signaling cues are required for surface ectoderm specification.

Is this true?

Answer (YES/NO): NO